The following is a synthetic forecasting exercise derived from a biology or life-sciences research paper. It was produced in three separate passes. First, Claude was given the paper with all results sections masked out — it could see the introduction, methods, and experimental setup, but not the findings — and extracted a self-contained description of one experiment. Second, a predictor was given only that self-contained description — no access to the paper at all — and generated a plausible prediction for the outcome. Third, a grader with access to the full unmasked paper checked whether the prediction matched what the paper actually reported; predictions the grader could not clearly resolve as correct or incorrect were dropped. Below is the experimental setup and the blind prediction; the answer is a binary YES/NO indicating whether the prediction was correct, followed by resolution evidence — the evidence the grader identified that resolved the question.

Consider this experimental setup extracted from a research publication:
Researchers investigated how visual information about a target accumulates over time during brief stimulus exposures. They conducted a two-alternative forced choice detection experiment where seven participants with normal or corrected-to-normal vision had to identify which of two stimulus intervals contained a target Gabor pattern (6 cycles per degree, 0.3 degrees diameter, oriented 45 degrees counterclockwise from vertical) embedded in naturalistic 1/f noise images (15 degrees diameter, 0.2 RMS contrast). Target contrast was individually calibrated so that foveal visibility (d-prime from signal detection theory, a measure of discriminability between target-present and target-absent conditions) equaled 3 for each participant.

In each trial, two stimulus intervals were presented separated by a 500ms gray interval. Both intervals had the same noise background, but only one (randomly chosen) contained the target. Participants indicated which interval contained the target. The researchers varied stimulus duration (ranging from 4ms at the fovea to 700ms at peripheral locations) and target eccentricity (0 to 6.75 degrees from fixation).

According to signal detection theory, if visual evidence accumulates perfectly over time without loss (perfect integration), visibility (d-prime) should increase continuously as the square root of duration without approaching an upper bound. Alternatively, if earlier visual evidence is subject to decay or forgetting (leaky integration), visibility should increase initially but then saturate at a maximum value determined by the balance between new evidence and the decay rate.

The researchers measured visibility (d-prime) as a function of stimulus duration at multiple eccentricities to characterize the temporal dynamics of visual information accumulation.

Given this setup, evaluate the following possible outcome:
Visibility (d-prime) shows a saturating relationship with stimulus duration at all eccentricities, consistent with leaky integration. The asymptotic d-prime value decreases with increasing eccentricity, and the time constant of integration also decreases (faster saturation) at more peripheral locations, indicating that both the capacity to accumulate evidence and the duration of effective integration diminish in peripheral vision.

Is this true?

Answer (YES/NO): NO